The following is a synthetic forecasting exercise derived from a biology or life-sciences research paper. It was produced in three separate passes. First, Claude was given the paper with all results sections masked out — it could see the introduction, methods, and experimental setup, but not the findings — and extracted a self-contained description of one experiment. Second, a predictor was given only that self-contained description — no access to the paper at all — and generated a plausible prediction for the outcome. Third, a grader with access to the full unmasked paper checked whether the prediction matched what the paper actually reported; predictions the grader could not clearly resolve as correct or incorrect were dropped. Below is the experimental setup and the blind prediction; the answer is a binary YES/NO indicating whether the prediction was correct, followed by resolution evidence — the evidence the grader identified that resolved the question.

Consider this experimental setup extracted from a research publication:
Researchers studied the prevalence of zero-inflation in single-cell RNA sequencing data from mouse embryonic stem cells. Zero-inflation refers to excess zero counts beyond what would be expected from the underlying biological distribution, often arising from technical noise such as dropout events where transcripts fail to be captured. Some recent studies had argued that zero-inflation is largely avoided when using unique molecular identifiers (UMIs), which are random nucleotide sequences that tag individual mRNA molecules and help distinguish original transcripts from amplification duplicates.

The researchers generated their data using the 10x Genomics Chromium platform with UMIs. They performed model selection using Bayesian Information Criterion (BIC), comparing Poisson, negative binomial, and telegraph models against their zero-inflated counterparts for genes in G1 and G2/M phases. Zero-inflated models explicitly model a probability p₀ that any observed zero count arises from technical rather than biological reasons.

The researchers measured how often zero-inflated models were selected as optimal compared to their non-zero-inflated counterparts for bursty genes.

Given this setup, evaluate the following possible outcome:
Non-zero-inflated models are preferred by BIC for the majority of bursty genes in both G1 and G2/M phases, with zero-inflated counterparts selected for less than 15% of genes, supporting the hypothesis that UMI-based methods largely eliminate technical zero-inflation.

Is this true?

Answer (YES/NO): YES